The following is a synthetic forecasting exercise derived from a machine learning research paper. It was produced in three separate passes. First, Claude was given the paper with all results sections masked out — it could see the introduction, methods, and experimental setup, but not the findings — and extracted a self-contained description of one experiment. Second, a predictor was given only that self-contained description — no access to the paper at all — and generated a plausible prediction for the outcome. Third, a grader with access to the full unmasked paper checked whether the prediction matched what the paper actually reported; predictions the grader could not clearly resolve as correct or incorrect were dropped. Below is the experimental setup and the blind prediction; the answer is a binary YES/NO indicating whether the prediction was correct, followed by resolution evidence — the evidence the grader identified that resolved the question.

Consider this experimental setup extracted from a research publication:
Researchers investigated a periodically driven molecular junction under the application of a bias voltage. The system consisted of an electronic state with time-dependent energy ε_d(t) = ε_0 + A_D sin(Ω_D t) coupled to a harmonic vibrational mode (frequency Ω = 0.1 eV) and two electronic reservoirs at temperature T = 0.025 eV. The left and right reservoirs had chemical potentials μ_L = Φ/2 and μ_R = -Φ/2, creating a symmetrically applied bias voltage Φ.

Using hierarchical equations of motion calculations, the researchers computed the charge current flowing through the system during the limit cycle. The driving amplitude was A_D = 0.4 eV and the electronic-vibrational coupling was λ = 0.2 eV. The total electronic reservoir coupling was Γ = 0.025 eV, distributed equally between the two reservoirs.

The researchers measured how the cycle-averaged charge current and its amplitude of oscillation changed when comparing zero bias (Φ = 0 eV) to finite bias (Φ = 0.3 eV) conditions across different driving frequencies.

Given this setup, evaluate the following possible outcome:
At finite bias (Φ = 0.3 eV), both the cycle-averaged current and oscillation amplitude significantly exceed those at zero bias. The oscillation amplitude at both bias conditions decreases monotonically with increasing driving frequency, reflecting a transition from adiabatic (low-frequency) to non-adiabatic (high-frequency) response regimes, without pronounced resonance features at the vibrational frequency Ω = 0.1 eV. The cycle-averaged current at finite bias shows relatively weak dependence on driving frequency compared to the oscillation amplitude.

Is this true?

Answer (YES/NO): NO